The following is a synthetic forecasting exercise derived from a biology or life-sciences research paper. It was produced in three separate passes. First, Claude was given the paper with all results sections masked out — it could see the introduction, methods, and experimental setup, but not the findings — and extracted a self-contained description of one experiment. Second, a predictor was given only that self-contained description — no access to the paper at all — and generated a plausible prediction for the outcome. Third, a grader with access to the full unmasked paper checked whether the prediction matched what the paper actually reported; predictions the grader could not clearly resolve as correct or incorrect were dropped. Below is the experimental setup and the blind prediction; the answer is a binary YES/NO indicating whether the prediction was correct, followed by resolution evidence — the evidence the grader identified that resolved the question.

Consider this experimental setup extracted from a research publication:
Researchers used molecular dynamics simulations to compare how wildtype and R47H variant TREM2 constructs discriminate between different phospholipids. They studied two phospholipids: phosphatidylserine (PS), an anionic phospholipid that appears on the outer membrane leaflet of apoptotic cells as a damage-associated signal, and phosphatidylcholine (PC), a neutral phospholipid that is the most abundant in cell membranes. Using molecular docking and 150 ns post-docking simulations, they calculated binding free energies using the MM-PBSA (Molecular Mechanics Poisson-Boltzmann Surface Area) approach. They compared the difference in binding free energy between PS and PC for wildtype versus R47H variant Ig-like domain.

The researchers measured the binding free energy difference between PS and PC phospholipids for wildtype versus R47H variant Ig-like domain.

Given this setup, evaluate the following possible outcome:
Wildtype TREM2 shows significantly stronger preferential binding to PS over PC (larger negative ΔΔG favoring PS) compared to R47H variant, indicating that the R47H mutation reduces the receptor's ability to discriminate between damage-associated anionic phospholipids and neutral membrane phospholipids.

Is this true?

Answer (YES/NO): NO